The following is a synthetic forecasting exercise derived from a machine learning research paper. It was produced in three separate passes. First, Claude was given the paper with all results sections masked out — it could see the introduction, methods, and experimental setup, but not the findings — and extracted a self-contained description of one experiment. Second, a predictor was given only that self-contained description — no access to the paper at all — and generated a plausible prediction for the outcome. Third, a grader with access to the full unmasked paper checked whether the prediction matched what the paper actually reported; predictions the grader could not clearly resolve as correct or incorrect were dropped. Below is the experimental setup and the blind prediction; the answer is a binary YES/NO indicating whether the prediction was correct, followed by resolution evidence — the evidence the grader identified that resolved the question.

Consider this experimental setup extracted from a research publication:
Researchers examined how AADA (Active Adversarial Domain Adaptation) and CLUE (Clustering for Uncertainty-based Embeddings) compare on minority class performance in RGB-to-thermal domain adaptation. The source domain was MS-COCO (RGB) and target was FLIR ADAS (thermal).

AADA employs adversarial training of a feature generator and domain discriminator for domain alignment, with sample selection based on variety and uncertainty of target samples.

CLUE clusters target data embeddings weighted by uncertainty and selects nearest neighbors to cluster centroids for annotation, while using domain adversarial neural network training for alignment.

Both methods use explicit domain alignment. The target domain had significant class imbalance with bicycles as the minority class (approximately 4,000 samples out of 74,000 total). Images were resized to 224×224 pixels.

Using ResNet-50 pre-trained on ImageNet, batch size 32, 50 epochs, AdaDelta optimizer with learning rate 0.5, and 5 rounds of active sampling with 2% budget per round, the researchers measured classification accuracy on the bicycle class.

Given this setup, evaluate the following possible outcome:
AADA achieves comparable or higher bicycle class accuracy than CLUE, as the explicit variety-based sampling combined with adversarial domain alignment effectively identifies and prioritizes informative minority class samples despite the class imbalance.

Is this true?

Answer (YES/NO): NO